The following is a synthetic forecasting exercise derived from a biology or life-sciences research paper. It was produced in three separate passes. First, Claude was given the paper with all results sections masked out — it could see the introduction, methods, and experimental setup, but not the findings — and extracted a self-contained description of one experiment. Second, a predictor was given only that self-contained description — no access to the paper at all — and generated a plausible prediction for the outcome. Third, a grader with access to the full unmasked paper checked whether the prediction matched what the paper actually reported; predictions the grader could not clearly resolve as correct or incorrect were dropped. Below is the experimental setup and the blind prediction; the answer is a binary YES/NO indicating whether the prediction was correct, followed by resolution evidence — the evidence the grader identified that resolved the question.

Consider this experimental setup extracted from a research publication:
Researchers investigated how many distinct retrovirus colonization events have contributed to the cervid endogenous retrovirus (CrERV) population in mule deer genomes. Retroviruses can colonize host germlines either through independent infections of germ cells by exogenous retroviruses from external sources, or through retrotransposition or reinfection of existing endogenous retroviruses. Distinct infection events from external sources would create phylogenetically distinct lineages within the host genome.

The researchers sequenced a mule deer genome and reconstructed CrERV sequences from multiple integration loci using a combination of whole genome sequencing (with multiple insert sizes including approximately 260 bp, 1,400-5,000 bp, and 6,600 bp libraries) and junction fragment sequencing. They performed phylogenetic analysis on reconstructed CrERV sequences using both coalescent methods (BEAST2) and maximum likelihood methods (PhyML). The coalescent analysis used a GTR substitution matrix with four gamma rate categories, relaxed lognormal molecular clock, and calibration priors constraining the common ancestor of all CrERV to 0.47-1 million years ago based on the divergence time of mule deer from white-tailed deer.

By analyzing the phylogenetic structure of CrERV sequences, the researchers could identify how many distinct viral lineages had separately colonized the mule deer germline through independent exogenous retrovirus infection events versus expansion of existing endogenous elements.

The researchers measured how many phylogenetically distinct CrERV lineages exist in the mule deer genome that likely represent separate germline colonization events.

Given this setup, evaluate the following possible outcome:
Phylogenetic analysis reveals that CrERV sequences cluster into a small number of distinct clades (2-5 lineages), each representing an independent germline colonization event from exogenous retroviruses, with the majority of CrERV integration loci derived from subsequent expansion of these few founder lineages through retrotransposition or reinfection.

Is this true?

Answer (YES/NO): YES